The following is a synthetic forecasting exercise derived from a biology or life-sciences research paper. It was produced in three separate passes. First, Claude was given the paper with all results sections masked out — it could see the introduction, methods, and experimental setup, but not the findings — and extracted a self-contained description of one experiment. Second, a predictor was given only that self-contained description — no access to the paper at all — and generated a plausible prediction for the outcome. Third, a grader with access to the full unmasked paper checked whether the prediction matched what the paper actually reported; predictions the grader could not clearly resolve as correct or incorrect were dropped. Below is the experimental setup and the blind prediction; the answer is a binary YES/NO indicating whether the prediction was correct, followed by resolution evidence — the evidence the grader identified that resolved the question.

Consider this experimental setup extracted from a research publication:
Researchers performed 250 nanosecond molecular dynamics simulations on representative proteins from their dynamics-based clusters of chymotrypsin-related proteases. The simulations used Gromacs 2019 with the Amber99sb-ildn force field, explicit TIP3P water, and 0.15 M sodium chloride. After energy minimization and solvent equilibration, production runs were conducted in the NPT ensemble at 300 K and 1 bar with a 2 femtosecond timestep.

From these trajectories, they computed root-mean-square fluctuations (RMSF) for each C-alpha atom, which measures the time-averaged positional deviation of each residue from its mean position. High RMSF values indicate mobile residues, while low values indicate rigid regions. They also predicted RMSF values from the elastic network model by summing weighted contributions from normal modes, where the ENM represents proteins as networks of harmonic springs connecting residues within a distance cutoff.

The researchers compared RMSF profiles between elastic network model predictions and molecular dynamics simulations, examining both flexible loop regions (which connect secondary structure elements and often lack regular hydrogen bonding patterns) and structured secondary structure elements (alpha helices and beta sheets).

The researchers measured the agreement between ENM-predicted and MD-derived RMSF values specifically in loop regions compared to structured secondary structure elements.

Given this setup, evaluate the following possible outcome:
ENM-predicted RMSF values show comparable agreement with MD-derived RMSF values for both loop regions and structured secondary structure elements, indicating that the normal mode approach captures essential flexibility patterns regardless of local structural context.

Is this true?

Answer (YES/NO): NO